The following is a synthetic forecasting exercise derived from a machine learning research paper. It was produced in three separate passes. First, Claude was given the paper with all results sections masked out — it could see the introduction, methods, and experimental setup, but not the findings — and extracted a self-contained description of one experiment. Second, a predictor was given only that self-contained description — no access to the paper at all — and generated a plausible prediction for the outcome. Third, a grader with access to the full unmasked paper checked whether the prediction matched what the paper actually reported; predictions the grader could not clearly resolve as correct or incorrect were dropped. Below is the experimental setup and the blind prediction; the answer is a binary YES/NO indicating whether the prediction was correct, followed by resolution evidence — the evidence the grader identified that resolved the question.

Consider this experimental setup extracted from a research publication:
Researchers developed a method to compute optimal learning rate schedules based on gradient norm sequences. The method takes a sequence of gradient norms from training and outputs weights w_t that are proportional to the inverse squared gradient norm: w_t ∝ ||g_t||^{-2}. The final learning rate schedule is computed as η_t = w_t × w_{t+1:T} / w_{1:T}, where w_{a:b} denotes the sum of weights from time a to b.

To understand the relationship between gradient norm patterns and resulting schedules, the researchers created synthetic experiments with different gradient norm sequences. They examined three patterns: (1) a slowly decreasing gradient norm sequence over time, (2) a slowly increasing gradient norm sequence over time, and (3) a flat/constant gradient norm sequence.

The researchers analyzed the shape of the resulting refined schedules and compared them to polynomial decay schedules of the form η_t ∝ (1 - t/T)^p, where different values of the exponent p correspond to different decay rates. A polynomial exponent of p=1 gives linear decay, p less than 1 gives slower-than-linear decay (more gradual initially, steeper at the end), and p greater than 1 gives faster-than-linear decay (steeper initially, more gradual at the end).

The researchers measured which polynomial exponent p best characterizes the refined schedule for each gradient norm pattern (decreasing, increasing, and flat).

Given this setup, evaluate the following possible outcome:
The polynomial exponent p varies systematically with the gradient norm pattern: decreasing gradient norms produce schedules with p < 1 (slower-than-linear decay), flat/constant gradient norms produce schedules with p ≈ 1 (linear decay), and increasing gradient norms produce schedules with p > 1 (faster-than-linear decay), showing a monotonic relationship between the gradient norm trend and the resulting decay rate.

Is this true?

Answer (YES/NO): YES